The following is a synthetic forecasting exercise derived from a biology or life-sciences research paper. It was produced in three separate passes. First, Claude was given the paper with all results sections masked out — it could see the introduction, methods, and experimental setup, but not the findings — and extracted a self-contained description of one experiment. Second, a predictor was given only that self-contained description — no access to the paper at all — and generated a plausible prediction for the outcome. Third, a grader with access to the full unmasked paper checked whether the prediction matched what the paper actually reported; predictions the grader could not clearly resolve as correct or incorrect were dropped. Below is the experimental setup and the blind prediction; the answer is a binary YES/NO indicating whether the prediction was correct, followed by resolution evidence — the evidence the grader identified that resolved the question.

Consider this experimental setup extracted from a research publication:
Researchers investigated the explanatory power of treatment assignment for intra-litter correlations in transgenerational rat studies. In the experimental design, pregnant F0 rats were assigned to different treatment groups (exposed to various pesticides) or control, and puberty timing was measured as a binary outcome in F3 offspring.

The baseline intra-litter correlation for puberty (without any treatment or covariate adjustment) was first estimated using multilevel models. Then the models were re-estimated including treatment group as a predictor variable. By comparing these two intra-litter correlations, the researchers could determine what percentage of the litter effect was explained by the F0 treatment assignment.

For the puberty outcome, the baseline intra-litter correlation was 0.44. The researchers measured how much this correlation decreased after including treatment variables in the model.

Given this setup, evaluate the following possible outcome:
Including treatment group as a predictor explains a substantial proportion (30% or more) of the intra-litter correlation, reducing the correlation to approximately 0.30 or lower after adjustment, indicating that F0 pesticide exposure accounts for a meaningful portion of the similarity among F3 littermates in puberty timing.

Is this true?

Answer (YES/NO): NO